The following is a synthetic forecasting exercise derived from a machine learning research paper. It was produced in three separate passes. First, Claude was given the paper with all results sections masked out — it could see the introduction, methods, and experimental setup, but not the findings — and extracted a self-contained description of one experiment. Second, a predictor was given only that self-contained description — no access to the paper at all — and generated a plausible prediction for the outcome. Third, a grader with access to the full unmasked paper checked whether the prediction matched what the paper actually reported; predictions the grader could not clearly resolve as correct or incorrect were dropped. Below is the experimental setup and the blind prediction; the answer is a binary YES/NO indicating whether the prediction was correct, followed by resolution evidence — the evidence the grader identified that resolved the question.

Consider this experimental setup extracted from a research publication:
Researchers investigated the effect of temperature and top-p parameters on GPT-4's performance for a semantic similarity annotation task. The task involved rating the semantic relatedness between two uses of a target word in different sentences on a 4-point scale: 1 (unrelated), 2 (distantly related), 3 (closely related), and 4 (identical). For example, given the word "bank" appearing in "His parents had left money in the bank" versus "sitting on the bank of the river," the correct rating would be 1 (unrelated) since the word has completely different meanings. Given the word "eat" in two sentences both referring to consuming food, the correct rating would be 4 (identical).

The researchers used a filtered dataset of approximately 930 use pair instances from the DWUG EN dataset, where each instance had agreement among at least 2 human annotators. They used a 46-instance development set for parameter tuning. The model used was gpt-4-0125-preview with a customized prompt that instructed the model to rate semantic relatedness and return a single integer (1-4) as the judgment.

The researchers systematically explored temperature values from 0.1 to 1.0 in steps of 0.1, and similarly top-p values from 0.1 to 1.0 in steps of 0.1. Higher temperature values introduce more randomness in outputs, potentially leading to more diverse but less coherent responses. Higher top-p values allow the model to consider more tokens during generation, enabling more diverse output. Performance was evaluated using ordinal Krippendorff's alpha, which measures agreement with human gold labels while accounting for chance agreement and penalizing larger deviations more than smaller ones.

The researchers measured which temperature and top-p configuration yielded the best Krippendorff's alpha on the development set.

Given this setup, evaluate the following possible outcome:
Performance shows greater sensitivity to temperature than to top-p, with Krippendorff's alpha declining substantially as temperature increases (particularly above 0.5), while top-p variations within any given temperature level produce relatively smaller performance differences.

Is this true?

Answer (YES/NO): NO